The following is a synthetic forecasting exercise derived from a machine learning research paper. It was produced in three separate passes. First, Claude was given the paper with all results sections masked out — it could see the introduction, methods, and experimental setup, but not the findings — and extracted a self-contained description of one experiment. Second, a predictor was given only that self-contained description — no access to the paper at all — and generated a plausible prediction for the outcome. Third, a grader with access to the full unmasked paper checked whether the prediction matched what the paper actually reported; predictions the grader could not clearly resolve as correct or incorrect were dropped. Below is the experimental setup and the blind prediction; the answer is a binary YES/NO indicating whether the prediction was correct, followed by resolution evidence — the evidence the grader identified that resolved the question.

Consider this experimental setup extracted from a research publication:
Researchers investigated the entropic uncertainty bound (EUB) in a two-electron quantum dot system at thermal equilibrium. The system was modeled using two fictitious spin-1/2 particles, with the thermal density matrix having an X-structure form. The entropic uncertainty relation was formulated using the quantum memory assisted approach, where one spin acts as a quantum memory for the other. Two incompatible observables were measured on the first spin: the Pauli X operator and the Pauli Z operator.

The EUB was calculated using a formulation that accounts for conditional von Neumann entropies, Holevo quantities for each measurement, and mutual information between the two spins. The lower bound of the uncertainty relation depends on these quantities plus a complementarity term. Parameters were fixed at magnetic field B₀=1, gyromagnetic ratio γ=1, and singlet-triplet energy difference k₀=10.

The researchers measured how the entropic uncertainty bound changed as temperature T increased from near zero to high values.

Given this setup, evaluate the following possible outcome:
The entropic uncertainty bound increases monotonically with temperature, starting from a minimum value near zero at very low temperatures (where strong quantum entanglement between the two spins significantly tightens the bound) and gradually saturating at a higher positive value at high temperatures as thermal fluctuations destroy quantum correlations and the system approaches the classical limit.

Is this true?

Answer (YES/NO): YES